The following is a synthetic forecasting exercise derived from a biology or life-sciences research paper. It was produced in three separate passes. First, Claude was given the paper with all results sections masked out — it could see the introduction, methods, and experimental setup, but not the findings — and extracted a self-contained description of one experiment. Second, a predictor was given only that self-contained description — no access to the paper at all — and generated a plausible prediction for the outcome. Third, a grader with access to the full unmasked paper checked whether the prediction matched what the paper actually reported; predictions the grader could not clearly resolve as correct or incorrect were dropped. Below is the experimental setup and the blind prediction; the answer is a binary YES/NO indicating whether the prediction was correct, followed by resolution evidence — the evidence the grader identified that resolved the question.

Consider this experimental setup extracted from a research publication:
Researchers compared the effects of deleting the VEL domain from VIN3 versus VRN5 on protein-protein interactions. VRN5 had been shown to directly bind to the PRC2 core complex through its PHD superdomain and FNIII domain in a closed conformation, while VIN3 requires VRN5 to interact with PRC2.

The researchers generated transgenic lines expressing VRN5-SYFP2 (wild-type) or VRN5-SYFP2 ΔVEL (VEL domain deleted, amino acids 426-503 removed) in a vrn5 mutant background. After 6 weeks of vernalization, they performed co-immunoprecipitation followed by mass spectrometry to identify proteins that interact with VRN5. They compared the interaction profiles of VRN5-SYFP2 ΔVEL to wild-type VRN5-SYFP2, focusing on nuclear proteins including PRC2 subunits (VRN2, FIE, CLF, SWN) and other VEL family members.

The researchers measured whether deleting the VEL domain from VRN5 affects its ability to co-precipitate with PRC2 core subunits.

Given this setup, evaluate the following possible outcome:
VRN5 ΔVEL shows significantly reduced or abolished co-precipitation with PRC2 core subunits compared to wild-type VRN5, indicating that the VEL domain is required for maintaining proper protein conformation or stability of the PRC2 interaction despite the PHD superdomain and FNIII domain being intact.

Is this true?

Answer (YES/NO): NO